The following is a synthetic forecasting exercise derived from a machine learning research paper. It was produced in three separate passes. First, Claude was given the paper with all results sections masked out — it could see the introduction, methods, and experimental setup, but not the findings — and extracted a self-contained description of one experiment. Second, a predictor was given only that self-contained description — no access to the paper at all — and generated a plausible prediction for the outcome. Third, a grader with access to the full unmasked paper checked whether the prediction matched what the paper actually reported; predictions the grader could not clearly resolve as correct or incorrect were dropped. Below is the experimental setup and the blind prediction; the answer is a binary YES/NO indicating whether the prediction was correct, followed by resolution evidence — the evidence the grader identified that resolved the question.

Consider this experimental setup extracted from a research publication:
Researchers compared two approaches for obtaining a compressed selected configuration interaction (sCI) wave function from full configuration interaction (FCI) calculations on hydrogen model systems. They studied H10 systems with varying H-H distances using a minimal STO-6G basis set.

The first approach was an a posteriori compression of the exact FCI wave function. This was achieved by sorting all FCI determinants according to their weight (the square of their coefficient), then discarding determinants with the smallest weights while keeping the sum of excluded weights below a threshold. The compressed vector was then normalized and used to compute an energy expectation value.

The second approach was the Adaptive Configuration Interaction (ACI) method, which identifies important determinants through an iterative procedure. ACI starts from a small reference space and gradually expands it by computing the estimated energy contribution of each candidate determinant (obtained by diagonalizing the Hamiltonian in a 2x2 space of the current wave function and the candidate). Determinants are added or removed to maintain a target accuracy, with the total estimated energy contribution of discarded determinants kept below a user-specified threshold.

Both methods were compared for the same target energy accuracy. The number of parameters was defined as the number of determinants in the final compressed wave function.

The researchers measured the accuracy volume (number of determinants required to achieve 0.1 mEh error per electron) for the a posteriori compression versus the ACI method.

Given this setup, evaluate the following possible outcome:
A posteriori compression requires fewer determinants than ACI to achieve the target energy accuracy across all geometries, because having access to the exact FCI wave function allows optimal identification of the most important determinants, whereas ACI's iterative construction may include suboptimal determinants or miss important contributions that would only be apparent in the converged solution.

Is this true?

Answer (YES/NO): YES